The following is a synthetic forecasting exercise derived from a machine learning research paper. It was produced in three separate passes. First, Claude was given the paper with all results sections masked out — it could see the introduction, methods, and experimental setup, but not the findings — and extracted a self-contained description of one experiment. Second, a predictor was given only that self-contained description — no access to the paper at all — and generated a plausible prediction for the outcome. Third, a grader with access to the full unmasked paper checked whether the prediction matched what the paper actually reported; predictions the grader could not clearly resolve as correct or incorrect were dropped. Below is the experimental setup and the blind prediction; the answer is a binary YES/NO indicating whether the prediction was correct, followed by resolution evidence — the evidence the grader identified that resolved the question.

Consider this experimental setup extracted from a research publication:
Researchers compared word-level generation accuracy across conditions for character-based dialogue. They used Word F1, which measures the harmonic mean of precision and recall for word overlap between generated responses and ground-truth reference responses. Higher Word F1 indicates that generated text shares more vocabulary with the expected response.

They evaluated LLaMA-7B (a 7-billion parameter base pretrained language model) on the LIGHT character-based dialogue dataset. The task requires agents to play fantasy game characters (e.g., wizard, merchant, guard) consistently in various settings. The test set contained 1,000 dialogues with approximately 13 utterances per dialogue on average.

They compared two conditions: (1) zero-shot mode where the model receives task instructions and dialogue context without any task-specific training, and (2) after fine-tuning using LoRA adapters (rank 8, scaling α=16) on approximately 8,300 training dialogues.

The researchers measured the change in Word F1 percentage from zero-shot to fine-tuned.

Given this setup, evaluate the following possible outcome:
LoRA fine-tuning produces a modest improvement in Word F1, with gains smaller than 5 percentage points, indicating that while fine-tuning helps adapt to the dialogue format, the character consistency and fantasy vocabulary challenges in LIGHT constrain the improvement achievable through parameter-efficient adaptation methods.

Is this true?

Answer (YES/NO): NO